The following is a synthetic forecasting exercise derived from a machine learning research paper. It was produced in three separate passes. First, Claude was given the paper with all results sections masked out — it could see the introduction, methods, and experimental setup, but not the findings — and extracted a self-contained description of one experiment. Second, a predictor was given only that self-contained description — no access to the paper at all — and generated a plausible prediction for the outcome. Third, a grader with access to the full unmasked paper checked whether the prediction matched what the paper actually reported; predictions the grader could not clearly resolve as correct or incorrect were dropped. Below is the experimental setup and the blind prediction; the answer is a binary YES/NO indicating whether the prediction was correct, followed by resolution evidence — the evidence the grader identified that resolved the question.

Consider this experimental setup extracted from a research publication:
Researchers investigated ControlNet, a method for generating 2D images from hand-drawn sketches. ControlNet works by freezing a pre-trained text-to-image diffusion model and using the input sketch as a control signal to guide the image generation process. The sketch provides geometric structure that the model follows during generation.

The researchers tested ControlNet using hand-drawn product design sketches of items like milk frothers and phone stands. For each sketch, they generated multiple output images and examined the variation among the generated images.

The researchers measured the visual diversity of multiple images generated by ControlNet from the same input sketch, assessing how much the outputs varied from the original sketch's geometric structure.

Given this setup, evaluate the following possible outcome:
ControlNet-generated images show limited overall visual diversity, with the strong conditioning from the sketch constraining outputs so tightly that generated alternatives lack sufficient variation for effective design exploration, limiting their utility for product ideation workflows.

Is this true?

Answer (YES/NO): YES